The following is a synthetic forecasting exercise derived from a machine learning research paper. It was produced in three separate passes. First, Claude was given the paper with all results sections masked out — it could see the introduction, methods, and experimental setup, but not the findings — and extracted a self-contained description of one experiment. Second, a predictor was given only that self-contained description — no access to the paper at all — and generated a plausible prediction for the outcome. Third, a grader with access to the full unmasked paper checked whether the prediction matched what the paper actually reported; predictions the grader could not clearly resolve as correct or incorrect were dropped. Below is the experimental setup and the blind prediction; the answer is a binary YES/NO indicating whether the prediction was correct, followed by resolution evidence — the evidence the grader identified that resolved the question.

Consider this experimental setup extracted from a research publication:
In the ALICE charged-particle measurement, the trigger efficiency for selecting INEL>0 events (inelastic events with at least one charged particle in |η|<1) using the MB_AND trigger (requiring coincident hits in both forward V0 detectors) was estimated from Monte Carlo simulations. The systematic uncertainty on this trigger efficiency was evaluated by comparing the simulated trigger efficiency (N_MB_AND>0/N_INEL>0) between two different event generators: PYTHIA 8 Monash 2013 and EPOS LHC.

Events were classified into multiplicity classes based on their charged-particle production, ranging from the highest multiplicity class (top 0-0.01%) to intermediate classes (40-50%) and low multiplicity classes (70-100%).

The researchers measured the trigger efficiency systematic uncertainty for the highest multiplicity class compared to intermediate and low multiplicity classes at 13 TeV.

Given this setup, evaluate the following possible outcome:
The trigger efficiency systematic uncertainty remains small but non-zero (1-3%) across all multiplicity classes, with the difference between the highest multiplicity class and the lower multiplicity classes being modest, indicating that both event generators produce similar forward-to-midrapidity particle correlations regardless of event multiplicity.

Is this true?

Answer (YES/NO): NO